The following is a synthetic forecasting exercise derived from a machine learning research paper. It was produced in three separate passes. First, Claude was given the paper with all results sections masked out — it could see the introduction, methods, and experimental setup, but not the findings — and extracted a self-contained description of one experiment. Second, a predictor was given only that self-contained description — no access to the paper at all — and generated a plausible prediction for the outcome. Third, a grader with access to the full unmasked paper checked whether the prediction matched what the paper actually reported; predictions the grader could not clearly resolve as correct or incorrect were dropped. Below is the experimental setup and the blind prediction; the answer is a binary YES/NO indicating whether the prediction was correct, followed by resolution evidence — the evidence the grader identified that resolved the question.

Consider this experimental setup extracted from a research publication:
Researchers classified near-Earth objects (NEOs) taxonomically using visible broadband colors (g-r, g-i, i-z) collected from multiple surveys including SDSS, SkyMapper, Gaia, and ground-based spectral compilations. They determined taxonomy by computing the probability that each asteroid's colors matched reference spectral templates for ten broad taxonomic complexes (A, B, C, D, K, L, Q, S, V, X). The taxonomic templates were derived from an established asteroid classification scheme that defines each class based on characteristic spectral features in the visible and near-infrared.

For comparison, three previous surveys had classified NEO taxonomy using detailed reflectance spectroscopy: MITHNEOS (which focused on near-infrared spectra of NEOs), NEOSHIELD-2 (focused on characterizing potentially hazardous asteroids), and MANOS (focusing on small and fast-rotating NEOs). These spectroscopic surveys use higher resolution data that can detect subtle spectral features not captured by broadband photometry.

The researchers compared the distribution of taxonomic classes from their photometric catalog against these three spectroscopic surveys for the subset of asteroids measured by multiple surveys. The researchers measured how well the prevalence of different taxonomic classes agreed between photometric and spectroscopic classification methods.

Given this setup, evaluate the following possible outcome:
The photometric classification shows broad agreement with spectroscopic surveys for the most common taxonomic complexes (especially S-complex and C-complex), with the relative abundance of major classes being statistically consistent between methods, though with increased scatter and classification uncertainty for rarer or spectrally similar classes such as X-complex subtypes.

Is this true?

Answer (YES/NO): NO